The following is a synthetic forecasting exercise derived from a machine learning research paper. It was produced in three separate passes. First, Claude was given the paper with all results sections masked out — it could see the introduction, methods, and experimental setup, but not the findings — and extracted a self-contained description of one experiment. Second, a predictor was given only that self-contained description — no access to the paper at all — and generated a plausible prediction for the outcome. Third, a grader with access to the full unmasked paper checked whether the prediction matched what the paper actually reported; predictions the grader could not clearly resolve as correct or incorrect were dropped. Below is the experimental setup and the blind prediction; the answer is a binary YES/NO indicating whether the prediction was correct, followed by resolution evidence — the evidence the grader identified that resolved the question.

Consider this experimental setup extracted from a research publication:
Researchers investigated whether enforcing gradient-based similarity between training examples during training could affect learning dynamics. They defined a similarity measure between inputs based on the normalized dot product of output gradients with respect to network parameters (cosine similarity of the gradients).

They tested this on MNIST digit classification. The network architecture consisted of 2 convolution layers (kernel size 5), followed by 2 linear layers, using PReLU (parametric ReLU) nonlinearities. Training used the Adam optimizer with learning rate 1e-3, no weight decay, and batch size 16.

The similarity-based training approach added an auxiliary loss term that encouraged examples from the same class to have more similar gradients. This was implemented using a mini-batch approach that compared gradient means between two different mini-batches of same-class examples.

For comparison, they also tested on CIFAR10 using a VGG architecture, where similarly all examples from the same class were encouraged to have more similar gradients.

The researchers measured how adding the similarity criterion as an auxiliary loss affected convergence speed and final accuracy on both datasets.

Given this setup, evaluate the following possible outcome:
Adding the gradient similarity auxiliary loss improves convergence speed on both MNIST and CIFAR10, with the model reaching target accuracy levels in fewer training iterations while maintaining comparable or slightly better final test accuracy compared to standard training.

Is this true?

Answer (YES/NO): NO